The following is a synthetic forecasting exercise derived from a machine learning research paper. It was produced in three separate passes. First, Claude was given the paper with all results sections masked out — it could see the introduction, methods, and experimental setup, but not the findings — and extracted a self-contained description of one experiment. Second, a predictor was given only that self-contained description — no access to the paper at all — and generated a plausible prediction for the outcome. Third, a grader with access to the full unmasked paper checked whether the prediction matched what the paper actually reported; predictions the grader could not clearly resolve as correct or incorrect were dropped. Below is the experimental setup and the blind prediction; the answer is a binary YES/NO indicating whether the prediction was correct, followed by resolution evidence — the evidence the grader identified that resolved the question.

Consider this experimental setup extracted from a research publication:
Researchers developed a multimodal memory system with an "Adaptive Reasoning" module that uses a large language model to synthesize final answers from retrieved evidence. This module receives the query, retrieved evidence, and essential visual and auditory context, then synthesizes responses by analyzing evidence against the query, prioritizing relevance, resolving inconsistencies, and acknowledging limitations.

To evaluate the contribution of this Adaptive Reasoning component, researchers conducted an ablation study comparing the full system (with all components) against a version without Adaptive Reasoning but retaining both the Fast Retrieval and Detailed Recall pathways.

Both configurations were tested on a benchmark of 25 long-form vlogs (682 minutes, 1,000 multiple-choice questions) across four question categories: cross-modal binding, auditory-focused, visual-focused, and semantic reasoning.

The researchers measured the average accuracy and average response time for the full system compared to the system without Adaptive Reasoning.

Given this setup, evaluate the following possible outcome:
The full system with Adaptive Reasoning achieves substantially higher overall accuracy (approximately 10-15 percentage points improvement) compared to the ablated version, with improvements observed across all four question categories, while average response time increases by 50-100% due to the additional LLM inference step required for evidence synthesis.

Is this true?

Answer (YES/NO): NO